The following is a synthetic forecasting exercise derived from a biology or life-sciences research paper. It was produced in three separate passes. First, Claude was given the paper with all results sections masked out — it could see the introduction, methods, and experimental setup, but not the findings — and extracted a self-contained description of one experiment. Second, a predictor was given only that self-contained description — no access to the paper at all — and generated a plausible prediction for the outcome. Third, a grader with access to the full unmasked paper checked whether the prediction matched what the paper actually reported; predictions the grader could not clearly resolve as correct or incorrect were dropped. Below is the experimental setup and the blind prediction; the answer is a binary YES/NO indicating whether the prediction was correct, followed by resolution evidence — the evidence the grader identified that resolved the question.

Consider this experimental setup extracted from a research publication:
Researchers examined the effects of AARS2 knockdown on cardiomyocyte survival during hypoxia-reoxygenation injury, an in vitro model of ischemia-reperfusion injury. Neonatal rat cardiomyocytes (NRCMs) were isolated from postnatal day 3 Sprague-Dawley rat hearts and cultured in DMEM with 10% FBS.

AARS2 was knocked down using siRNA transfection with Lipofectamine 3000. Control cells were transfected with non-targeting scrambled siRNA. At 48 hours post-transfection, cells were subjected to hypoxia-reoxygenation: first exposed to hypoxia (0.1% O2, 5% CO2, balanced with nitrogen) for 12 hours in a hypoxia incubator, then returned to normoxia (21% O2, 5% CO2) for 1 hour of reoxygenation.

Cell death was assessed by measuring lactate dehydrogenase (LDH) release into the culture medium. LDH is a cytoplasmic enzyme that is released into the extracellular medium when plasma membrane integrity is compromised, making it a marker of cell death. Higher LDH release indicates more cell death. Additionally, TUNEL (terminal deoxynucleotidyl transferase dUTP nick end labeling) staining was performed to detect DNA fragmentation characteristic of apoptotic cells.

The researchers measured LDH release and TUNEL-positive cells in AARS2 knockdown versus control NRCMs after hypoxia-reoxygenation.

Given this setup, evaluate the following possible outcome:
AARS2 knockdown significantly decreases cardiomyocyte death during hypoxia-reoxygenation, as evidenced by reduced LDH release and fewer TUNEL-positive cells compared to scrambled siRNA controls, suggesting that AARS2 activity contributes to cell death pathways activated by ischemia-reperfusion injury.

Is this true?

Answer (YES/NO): NO